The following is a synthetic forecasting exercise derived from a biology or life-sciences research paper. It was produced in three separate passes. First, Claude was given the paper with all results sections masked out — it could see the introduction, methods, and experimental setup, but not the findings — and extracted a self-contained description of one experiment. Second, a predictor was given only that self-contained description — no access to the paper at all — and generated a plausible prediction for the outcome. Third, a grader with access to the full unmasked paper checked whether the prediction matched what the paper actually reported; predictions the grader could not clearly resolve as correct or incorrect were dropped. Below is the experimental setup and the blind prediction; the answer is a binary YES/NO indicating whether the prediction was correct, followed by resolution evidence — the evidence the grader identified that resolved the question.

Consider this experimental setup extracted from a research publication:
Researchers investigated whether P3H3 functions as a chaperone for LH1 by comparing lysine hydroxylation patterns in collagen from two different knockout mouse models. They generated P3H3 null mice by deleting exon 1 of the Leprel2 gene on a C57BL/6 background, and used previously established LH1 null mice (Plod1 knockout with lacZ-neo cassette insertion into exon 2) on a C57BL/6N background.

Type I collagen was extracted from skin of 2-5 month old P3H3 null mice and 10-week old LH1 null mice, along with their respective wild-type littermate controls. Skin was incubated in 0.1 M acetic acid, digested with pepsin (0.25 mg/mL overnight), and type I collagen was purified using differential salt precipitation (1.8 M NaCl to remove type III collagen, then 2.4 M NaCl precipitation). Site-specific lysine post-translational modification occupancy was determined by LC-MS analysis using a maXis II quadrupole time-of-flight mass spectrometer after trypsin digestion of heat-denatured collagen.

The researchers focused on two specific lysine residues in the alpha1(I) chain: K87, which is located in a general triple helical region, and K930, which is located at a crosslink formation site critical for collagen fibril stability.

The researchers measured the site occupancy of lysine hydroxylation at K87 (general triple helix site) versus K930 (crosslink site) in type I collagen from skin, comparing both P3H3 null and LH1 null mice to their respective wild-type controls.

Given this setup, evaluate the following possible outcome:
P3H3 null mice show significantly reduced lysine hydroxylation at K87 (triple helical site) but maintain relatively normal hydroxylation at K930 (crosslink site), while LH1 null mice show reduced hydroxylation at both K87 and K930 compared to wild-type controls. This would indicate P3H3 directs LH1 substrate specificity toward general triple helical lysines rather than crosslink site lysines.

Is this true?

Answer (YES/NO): NO